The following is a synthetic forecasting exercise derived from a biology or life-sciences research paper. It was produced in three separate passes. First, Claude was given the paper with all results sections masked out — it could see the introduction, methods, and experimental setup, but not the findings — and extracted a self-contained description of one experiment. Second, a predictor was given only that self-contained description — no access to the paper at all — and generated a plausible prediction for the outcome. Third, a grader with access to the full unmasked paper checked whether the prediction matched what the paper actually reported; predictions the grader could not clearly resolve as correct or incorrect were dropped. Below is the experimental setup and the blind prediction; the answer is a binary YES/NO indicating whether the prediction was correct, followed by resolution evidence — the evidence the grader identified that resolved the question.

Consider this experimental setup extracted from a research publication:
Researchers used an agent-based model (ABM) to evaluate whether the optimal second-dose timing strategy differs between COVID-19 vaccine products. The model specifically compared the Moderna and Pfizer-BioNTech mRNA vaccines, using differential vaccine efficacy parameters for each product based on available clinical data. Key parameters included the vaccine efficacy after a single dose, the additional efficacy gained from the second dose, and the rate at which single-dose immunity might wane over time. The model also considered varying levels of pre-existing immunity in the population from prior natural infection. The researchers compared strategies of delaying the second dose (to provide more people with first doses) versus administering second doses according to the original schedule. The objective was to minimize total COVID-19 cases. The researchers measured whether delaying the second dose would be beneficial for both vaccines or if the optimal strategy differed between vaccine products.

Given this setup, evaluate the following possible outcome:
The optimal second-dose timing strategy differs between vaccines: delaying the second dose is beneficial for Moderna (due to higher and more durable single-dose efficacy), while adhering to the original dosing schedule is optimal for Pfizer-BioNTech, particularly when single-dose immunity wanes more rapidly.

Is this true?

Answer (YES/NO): YES